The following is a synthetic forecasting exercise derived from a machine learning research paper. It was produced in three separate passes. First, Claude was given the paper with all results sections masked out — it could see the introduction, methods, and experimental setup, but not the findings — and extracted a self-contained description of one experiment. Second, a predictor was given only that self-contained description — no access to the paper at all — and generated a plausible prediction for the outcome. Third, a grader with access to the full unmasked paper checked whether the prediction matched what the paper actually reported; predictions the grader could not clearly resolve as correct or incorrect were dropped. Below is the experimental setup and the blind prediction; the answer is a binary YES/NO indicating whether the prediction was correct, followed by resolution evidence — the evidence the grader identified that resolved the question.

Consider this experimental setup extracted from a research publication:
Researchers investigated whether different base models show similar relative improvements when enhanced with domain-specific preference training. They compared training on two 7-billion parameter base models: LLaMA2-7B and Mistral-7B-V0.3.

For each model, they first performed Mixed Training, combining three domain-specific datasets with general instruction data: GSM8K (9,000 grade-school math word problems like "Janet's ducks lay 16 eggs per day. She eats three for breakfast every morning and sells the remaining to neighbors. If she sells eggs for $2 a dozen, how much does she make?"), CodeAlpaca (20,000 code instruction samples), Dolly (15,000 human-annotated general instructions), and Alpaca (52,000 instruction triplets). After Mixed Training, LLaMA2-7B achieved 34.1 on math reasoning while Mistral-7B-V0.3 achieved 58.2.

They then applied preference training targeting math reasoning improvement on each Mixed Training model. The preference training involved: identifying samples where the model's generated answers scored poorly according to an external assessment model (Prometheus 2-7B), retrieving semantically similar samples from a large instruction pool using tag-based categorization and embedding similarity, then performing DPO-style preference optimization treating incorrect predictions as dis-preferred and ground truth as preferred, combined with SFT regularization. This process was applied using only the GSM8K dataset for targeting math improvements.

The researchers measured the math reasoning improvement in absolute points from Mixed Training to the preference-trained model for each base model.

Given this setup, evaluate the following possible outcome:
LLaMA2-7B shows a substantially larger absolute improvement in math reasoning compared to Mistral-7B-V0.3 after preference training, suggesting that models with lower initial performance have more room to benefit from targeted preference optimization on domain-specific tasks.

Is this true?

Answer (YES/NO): YES